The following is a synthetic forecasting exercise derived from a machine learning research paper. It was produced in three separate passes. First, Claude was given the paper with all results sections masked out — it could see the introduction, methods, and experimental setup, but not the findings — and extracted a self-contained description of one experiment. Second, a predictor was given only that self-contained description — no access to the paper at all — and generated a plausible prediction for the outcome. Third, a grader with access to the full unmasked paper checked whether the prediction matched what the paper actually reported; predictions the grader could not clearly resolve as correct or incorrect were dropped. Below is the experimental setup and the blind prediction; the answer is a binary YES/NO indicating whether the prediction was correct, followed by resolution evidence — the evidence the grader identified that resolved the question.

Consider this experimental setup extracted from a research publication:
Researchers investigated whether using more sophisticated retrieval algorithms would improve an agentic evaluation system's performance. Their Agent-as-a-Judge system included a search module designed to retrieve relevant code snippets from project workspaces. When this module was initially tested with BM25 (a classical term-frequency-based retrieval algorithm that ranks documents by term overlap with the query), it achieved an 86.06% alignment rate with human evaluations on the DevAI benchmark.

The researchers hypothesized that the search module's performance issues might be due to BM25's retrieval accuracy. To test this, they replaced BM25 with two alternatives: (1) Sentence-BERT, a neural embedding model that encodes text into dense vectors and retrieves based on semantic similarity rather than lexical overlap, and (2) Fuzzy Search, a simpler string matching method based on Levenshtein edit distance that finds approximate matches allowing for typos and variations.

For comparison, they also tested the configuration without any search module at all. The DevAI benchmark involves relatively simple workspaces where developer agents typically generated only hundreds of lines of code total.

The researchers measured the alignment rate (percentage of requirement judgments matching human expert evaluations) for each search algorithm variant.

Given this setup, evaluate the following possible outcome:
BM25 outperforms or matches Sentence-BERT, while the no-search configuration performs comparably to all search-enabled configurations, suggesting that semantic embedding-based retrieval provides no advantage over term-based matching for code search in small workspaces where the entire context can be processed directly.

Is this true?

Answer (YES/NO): NO